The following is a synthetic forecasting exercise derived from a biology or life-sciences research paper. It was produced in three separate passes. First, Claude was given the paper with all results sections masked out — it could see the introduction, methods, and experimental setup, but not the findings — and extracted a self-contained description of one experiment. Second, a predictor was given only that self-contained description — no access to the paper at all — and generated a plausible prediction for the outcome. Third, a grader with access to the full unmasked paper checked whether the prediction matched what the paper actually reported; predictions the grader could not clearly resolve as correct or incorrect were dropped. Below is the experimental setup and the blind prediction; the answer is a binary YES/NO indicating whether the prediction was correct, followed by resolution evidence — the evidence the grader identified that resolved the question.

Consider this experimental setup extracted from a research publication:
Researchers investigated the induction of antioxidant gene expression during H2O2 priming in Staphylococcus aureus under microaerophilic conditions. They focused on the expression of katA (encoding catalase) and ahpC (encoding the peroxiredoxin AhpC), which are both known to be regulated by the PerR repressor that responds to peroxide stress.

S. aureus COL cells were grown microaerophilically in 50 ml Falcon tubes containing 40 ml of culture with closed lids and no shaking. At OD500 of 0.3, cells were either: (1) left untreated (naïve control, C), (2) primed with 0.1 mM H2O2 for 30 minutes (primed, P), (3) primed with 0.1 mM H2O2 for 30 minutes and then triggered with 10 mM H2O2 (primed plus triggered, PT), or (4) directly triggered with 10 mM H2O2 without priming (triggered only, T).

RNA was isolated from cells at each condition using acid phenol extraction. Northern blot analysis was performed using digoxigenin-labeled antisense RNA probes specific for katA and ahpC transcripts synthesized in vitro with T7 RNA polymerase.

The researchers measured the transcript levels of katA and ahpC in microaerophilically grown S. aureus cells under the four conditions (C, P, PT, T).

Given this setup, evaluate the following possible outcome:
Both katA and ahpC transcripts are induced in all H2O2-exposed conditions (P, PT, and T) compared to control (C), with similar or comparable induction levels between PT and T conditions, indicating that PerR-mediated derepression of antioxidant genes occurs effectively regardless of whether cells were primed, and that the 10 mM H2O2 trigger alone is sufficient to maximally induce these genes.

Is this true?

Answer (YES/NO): NO